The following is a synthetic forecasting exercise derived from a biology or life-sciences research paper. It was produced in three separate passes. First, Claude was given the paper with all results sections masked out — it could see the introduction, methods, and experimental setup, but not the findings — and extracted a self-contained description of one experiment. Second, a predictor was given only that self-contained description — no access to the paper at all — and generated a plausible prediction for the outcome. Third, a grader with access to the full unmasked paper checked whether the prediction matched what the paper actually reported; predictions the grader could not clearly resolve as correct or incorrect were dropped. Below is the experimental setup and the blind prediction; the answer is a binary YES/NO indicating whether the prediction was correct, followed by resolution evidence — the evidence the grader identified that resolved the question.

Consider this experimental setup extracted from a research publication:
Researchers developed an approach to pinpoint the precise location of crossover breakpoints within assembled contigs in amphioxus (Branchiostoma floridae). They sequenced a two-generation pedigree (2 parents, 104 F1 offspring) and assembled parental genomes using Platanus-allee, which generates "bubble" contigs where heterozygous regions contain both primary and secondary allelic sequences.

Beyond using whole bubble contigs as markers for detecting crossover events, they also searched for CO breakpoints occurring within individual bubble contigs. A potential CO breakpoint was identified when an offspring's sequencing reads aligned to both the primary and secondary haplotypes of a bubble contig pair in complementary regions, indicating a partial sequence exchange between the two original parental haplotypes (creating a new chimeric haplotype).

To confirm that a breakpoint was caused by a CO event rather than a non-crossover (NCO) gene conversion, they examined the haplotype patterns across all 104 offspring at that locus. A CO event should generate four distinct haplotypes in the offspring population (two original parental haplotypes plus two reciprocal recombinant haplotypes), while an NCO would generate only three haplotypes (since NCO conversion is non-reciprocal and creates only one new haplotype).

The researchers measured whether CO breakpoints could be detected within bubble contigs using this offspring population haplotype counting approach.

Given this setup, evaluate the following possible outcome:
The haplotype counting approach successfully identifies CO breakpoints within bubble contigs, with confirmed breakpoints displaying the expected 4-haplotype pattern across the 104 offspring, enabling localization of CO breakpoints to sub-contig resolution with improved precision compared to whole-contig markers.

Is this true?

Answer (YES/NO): YES